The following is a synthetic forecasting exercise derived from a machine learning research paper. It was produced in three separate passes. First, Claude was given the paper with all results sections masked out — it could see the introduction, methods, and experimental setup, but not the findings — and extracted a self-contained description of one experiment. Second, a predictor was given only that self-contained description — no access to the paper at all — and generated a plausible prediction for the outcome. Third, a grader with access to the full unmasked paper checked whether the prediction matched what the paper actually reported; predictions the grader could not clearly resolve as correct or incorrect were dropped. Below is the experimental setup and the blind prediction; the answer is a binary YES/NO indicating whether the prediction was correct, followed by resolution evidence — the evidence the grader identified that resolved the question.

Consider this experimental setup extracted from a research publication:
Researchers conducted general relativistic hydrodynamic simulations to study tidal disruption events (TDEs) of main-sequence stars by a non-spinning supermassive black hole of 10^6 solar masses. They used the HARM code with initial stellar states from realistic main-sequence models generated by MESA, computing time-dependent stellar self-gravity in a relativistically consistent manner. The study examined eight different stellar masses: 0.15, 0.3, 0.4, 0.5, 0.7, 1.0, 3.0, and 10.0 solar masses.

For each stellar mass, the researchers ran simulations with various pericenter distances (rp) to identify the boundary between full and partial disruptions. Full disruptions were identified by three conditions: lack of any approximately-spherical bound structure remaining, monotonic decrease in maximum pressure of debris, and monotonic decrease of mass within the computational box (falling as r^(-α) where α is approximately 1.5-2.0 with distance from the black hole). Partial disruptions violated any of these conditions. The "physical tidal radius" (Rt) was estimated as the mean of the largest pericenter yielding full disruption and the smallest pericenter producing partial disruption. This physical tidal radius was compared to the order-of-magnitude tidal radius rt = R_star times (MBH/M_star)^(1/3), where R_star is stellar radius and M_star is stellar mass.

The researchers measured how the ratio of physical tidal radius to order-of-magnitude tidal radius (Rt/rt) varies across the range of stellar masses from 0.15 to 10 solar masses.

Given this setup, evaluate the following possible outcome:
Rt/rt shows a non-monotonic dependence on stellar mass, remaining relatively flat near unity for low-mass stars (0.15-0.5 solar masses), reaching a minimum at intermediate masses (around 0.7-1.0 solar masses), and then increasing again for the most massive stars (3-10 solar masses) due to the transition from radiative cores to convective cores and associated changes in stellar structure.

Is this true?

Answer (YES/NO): NO